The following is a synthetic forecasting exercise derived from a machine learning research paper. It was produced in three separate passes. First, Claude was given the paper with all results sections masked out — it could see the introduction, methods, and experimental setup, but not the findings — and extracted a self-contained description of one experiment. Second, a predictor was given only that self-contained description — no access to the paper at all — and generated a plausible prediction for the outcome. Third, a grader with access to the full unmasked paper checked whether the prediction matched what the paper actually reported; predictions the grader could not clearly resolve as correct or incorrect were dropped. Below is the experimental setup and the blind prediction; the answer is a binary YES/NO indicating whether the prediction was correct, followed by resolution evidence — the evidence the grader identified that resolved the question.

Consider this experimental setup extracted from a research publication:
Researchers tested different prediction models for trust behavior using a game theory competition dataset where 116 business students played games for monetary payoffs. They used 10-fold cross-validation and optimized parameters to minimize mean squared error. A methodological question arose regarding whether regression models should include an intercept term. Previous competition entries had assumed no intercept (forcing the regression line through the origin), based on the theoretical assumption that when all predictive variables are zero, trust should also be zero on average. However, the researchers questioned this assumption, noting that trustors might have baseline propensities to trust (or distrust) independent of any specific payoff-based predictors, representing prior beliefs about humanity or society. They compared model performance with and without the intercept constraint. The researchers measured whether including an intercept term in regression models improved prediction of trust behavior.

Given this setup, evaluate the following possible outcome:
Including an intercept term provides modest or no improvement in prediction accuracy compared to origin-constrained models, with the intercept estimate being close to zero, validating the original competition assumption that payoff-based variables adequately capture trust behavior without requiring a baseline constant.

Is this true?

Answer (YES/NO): NO